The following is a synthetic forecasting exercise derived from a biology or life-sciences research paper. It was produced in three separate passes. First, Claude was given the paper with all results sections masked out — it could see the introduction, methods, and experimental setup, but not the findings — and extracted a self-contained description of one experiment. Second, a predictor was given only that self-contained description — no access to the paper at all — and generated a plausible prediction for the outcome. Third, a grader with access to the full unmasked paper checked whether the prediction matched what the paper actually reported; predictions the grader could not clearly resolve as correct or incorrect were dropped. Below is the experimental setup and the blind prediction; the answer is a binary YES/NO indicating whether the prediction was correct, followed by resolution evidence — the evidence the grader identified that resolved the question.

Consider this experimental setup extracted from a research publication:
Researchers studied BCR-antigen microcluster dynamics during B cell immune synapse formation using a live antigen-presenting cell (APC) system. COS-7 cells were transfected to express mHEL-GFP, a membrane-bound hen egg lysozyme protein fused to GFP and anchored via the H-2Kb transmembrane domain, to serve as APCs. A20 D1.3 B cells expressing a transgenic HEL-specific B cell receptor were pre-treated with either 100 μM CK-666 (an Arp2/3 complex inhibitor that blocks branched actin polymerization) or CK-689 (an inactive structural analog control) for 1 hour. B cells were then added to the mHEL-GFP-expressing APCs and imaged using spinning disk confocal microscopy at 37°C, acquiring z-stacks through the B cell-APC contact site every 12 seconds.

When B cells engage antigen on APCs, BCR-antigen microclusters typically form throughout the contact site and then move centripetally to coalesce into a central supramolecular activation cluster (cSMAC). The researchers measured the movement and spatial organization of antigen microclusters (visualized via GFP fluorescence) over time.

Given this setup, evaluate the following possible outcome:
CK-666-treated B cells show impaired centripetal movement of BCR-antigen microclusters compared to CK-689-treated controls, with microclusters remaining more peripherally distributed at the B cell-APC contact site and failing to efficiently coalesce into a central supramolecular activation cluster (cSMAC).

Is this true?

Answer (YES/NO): YES